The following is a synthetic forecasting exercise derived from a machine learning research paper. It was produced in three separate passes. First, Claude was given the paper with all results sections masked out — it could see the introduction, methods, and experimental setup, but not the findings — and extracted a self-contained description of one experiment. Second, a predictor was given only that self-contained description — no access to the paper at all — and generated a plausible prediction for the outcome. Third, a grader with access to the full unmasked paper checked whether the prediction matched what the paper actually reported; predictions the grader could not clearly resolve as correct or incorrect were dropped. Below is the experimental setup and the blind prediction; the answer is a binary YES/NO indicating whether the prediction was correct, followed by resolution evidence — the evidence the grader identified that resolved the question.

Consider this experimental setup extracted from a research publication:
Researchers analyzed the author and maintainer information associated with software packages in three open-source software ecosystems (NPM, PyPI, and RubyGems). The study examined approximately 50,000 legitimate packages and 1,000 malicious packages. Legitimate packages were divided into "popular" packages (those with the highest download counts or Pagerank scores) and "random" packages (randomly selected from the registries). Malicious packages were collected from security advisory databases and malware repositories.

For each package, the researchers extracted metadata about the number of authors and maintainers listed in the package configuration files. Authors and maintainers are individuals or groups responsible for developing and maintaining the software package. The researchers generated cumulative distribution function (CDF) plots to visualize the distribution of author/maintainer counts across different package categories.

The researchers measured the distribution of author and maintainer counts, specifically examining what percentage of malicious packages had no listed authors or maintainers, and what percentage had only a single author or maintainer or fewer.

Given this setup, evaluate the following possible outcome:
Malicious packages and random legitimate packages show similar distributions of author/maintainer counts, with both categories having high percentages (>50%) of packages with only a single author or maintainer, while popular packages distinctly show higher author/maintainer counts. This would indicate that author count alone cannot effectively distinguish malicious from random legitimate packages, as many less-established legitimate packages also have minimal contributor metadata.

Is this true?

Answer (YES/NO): NO